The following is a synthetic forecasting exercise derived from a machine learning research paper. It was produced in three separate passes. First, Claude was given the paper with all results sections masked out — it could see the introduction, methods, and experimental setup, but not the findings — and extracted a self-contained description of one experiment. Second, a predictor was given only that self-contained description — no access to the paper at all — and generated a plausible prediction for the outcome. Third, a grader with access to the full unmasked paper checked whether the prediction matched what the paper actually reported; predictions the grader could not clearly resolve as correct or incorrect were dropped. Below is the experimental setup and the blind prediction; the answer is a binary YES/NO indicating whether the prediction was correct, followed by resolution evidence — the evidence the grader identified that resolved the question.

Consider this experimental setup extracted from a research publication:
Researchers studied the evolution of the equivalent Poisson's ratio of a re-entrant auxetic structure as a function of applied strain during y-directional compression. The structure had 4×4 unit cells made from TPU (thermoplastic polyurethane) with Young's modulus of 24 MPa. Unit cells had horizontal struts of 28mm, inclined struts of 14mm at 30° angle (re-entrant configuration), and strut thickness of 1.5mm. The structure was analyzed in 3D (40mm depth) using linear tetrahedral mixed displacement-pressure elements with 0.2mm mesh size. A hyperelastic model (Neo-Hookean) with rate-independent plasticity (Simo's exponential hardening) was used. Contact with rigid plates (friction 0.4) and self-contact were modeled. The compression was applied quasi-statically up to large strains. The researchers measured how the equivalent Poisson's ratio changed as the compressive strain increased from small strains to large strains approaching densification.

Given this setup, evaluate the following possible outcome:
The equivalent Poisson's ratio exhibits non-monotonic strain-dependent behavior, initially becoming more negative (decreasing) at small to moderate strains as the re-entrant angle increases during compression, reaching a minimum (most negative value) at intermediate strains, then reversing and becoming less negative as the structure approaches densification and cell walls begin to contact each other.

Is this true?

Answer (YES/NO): NO